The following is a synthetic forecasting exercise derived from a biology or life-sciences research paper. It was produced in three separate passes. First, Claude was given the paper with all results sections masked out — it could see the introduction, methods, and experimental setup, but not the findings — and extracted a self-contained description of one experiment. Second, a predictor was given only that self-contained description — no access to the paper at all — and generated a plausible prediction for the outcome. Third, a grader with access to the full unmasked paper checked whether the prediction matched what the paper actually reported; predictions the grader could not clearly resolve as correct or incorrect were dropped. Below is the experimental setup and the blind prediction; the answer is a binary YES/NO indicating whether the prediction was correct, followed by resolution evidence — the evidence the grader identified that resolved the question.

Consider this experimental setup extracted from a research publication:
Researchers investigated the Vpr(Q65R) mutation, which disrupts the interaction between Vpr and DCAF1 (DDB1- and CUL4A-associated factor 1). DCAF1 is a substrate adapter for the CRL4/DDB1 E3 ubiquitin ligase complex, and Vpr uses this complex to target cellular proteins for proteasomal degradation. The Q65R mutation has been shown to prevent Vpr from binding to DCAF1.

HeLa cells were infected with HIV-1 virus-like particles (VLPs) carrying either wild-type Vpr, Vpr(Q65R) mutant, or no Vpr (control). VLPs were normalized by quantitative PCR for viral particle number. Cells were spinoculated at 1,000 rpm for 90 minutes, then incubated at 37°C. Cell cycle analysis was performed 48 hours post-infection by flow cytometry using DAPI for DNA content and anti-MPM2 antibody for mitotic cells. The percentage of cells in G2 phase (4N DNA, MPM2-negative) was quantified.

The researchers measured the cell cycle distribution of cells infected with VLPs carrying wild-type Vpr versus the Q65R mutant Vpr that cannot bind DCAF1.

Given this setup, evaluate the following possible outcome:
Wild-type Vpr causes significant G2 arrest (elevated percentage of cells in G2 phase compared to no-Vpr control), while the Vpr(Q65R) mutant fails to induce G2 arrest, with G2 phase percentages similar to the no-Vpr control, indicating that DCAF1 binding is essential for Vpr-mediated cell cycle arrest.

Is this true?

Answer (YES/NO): YES